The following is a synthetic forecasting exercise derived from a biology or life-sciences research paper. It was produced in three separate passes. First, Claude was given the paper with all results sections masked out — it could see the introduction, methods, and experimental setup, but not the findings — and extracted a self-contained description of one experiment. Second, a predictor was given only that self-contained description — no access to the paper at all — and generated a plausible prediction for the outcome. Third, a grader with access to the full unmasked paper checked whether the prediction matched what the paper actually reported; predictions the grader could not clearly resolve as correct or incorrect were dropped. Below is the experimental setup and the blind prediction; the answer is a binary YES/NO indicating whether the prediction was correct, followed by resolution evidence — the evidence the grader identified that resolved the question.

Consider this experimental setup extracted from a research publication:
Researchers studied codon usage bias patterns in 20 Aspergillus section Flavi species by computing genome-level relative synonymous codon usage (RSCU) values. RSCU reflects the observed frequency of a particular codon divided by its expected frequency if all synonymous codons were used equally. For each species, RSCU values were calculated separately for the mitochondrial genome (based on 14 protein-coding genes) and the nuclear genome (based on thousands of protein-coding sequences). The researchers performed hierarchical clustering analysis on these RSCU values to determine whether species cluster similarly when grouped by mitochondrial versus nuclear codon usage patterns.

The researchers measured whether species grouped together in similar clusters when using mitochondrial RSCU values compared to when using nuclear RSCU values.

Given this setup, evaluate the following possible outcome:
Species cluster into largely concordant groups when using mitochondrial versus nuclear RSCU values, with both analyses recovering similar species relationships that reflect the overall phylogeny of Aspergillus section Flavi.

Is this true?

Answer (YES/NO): NO